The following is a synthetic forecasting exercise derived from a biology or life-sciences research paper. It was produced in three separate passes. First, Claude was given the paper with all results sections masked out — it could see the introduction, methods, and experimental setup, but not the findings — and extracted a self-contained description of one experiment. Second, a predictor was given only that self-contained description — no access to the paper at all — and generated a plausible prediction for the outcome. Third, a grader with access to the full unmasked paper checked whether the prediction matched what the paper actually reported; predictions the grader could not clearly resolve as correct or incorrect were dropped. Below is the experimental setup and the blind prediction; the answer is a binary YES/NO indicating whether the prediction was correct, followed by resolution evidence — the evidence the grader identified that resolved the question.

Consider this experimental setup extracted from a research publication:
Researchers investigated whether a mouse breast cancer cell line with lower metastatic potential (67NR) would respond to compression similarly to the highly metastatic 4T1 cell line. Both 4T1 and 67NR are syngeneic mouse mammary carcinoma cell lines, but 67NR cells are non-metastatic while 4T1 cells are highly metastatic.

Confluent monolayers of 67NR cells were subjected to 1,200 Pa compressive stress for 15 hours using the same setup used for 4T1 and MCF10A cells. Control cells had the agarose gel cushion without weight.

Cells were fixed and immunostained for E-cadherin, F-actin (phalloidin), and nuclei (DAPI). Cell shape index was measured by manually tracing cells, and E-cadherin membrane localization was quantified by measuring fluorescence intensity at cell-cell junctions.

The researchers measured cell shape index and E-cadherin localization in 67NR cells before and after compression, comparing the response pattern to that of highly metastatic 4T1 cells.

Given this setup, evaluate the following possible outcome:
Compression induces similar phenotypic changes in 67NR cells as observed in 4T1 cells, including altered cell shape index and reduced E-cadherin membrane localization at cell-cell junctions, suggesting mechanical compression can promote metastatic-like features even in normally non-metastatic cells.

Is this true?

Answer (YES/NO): NO